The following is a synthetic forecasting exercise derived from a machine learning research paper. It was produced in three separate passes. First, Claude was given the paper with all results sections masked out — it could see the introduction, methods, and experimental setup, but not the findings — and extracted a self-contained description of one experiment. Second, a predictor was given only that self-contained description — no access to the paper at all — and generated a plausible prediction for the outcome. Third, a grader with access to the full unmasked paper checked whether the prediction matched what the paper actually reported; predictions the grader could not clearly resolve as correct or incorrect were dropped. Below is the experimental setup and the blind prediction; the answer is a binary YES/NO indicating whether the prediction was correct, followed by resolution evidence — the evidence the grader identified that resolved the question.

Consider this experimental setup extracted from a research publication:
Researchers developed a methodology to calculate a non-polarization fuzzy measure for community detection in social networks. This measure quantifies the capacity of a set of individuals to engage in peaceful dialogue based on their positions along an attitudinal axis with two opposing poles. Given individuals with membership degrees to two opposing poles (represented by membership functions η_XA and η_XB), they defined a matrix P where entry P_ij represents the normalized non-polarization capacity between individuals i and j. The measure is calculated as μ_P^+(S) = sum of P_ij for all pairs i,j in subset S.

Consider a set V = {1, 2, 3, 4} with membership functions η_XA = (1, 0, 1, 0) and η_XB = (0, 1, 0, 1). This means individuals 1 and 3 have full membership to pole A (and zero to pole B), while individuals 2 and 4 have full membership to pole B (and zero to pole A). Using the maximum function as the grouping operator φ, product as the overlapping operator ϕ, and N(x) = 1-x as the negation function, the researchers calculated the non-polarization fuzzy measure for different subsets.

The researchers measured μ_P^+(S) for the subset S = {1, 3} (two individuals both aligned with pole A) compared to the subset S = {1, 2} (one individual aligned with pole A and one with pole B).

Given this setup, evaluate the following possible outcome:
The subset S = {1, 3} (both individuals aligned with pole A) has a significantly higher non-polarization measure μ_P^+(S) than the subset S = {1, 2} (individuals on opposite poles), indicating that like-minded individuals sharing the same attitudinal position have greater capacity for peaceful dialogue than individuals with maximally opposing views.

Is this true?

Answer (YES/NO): YES